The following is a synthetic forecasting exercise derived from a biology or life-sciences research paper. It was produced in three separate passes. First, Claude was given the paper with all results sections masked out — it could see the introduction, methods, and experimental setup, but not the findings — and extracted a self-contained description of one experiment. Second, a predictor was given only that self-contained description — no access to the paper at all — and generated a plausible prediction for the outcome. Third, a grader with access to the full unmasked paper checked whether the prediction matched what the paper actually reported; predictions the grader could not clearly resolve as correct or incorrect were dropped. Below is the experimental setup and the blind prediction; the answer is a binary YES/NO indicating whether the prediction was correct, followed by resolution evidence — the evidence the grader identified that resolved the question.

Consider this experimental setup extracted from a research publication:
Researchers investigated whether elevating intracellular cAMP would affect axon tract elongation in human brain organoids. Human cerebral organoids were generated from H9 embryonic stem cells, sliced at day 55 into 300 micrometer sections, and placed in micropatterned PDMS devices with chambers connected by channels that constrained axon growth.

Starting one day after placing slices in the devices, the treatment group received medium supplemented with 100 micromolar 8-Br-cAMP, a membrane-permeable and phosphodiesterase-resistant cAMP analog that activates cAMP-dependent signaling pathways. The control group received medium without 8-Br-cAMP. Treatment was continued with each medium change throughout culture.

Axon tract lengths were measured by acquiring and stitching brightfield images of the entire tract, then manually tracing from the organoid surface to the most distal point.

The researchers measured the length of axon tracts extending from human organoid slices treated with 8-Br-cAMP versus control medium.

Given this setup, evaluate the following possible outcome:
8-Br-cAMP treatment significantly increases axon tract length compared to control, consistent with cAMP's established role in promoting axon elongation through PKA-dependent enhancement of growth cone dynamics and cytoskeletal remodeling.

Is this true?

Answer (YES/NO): NO